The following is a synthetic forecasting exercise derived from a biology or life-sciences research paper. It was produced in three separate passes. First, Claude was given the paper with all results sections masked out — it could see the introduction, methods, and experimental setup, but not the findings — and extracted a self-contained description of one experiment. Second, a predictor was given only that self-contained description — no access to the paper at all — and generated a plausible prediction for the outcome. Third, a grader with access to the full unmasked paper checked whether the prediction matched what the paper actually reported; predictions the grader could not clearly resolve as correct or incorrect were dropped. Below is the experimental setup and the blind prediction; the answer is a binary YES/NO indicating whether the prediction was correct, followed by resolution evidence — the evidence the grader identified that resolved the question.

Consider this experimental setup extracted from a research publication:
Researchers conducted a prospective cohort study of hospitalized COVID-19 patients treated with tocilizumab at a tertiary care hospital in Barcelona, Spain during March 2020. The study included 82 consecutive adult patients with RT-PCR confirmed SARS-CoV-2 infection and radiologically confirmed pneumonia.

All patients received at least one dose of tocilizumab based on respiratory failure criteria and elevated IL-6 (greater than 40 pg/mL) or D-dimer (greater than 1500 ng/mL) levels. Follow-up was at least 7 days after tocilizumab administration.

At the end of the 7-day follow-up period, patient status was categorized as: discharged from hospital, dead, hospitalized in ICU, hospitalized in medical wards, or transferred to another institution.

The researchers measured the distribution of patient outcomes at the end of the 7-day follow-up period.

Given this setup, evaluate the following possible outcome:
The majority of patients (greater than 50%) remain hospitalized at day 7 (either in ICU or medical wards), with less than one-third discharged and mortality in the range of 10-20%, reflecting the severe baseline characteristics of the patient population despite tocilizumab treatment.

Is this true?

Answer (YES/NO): NO